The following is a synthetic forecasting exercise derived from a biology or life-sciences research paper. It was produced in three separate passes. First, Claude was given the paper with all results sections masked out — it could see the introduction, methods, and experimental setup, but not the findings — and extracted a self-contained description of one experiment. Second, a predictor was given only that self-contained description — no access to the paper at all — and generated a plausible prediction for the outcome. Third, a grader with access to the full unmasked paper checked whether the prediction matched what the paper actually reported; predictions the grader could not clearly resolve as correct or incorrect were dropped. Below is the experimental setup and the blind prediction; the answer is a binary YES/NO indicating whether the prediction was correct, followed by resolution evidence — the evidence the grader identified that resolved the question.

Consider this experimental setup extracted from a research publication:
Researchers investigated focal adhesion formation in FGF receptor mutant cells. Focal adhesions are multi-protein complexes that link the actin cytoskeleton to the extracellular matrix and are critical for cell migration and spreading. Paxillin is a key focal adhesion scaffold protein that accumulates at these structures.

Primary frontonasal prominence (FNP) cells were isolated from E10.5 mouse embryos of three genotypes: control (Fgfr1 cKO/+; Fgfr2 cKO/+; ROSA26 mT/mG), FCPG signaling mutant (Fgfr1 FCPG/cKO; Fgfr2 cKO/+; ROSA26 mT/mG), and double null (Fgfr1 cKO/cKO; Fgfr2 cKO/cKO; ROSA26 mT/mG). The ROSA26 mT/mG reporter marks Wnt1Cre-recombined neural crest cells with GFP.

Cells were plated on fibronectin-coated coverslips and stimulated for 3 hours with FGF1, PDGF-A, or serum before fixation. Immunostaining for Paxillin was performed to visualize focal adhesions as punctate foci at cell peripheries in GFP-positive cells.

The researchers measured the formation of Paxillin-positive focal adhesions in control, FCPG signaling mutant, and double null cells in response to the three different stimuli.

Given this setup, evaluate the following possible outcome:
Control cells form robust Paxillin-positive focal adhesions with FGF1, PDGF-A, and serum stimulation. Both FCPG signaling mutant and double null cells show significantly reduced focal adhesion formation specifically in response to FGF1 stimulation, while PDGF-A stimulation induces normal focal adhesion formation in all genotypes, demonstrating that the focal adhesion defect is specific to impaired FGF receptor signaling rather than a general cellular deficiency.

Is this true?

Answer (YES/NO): NO